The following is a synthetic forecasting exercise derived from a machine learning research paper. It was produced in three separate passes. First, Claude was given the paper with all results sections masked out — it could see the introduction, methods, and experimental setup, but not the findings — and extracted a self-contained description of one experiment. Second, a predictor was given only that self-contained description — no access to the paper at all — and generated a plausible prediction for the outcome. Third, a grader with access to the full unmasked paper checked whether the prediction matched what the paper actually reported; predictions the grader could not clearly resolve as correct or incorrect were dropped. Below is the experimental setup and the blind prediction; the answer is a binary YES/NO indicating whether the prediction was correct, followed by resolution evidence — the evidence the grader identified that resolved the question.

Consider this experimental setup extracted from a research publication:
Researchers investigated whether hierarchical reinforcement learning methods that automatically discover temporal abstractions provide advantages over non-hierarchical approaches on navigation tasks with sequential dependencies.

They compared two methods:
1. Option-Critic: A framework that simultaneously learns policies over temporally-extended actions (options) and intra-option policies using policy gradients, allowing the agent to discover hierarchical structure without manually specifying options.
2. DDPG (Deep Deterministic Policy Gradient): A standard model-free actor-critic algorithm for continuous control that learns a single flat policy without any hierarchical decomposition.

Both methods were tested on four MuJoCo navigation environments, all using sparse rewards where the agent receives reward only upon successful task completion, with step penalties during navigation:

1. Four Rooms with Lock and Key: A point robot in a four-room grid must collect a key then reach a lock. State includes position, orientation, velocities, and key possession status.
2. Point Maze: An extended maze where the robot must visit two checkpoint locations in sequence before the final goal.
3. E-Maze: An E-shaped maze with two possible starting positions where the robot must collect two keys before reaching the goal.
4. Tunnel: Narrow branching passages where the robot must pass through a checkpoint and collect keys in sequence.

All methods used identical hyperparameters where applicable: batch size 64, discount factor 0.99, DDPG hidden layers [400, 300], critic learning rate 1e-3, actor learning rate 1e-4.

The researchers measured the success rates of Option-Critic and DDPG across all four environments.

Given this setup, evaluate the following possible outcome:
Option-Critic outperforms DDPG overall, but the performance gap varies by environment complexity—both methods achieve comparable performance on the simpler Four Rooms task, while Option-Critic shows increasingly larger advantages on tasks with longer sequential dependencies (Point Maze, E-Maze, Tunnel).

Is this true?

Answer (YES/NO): NO